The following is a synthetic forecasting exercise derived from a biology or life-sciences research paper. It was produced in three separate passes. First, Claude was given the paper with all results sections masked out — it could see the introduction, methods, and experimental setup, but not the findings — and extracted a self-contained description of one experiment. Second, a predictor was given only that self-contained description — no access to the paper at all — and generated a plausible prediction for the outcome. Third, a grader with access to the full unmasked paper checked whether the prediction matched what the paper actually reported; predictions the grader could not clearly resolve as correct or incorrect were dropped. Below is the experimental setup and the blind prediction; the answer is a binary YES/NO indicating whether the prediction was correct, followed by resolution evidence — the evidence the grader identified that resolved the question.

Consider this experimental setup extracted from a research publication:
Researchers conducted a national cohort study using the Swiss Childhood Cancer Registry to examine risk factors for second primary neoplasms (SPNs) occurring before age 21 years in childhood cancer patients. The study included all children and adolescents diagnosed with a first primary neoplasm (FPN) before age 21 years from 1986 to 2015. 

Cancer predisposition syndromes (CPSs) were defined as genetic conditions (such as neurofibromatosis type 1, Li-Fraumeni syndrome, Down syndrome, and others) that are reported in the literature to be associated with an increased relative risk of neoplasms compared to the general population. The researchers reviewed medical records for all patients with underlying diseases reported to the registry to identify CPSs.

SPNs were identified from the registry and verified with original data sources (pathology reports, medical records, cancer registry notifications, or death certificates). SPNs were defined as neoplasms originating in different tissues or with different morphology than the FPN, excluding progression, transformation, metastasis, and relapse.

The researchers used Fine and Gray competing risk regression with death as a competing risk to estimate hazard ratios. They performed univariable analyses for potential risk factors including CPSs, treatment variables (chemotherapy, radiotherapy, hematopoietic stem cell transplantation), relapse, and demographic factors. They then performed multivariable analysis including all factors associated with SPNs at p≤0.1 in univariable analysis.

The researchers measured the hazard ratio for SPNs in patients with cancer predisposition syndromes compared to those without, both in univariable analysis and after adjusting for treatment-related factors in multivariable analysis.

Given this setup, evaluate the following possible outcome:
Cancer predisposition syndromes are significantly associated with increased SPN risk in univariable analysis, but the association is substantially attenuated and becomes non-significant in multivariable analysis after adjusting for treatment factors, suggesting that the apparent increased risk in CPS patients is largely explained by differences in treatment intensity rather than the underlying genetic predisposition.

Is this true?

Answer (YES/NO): NO